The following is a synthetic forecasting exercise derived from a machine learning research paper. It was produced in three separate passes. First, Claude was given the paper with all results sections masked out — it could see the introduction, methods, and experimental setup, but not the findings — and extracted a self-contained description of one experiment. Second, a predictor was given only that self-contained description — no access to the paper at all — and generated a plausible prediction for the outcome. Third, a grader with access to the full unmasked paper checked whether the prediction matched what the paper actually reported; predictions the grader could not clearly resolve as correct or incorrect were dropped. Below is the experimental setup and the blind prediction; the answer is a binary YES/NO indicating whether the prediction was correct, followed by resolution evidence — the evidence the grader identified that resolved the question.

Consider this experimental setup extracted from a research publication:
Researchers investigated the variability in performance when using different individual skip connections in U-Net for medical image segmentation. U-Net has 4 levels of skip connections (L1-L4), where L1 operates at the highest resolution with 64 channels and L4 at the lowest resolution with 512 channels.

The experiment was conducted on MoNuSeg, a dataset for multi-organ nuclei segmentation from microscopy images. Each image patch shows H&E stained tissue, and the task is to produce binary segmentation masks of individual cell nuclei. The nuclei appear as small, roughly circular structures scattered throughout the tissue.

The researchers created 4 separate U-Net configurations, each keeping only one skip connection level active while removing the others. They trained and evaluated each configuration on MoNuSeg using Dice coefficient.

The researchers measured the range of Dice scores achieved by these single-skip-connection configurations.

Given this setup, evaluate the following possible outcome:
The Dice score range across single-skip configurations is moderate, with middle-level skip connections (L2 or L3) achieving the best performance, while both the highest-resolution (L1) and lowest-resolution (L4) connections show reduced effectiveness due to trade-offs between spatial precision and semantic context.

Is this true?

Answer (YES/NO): NO